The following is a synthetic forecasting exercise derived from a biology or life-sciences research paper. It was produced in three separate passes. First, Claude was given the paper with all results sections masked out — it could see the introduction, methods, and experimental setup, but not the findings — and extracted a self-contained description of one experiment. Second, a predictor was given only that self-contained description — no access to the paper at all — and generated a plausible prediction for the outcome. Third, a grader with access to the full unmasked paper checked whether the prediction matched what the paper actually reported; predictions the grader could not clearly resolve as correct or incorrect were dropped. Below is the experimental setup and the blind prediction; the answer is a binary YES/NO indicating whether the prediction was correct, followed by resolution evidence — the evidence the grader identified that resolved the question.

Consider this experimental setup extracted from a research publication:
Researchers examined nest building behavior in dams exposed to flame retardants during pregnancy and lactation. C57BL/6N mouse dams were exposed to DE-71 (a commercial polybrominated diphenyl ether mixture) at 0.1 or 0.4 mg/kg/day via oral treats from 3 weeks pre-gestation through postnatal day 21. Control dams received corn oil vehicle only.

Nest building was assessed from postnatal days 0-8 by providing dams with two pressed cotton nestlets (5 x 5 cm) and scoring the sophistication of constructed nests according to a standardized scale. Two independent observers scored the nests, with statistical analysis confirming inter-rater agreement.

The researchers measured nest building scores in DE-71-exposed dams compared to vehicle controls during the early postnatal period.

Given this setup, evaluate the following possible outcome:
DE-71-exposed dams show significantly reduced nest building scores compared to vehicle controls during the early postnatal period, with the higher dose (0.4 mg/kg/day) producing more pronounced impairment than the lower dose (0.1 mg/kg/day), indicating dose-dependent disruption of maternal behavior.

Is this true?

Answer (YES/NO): NO